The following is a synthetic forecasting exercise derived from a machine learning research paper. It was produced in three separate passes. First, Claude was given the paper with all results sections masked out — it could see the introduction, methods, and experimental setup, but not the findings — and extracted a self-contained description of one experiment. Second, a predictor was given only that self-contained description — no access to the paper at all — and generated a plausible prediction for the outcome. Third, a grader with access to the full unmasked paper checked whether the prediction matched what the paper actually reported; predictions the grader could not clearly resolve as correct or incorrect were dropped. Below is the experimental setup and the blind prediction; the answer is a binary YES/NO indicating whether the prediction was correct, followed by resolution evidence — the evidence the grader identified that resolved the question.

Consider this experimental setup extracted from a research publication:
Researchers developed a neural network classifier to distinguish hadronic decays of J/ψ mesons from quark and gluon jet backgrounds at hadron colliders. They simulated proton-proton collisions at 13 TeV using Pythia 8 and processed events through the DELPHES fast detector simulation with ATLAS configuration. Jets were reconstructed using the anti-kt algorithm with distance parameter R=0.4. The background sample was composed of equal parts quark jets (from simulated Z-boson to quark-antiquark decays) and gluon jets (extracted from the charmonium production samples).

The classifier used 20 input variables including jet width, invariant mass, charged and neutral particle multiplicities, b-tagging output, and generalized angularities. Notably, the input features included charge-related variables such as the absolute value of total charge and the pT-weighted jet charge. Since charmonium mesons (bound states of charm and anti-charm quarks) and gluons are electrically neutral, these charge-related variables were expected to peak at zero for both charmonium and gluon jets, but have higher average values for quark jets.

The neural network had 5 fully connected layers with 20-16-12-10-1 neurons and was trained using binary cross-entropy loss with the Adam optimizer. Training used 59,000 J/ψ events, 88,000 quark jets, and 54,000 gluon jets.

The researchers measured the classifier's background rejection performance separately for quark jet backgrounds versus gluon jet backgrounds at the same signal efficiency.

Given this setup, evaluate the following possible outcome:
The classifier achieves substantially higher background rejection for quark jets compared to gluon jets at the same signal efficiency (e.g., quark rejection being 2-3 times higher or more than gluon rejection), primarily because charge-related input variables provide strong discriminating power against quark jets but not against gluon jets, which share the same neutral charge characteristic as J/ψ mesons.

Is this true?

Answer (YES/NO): NO